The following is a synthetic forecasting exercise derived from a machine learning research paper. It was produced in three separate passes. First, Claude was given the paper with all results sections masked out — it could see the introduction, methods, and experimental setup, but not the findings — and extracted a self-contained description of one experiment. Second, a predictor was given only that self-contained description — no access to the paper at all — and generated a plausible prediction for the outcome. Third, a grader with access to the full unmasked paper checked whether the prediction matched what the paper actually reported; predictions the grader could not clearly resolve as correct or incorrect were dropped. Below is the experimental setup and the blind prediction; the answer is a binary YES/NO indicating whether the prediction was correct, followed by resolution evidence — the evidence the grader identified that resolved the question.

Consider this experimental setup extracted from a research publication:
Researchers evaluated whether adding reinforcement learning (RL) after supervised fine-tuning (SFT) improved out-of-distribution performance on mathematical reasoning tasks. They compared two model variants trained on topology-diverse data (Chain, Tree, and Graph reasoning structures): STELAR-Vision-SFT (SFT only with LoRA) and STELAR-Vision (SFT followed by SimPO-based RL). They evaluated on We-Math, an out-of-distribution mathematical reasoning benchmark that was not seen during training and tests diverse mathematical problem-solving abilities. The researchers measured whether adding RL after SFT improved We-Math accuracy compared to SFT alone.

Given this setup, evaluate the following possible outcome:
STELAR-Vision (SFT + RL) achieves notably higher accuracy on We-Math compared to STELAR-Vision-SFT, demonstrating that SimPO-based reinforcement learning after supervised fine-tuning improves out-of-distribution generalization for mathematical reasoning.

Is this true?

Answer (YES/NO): YES